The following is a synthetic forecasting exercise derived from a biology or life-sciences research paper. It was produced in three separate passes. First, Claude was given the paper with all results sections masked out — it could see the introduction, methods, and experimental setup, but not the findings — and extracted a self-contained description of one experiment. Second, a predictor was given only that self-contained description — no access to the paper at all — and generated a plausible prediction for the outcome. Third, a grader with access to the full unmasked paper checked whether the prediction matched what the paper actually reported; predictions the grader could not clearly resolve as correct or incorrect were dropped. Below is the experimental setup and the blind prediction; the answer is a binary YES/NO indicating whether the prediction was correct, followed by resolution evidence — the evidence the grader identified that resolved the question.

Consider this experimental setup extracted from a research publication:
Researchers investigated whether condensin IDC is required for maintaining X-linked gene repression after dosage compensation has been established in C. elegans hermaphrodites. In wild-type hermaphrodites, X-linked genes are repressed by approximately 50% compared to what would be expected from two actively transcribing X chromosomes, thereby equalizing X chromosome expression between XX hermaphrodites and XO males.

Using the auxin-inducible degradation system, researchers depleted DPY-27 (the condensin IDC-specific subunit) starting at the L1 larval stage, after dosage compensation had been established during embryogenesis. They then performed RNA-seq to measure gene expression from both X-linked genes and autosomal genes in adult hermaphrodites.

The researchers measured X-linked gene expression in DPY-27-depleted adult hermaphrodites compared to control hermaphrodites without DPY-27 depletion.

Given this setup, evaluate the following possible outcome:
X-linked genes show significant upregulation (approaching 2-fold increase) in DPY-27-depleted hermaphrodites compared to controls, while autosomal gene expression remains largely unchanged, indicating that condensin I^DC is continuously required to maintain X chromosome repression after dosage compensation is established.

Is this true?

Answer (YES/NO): NO